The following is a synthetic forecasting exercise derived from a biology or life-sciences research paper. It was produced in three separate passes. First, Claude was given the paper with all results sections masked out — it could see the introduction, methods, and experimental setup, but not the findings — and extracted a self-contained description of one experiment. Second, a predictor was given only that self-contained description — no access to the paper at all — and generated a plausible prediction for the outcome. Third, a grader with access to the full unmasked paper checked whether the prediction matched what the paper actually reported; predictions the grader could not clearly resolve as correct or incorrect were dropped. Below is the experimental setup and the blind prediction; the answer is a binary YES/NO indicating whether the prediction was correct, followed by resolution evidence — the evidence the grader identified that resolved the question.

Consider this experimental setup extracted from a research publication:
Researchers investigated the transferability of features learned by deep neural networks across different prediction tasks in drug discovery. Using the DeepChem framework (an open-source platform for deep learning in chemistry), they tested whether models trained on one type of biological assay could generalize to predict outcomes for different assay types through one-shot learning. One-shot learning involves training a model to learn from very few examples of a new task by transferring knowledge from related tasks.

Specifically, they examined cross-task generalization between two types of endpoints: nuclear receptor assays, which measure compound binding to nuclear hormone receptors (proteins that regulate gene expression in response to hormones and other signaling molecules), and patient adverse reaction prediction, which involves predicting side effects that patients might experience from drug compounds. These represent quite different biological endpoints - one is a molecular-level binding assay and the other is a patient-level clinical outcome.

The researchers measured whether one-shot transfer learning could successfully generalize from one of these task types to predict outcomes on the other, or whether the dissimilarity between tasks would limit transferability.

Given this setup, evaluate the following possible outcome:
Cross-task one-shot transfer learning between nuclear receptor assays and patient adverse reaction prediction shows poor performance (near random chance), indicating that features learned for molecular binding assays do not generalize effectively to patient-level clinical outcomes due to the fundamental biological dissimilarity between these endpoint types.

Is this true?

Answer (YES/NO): YES